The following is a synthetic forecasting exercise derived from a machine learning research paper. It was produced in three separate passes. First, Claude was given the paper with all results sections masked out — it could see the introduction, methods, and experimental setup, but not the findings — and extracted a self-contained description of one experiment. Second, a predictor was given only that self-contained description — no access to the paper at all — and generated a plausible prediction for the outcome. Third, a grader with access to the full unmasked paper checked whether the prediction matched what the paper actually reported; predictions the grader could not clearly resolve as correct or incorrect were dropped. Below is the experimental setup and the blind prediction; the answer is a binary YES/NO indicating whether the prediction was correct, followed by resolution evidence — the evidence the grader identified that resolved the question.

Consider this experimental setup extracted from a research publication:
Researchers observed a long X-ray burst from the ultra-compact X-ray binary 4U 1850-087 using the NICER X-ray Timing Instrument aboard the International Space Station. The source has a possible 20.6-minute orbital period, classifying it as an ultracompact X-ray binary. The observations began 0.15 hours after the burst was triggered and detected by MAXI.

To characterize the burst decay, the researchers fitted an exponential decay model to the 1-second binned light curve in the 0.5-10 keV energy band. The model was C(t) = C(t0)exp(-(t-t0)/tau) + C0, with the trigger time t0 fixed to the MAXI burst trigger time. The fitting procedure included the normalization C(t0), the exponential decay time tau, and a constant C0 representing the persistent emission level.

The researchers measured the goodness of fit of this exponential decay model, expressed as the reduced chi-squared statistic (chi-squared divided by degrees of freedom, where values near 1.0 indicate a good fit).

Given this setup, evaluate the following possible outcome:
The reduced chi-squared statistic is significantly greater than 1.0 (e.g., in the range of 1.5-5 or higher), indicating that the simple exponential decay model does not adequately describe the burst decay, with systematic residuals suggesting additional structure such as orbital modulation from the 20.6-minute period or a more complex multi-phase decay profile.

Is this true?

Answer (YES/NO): NO